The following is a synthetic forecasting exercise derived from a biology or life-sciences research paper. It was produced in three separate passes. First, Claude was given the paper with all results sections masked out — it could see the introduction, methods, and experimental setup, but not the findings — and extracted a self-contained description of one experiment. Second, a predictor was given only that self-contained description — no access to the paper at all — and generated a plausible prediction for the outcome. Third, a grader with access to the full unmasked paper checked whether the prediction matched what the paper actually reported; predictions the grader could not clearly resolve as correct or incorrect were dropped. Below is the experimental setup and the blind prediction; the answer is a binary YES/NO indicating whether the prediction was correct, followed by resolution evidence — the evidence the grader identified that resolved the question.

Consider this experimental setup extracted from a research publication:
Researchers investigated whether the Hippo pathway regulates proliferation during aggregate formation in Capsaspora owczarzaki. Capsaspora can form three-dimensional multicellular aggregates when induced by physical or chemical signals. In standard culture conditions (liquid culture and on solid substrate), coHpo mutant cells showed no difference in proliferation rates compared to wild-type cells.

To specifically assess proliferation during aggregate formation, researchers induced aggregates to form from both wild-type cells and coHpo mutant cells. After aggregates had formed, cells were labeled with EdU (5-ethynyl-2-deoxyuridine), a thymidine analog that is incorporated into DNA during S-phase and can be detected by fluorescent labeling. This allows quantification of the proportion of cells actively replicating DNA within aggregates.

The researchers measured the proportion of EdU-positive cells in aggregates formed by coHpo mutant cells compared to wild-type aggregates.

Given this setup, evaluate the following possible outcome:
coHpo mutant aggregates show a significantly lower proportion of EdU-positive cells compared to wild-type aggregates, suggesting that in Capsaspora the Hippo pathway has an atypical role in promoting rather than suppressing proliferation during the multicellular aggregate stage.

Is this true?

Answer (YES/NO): NO